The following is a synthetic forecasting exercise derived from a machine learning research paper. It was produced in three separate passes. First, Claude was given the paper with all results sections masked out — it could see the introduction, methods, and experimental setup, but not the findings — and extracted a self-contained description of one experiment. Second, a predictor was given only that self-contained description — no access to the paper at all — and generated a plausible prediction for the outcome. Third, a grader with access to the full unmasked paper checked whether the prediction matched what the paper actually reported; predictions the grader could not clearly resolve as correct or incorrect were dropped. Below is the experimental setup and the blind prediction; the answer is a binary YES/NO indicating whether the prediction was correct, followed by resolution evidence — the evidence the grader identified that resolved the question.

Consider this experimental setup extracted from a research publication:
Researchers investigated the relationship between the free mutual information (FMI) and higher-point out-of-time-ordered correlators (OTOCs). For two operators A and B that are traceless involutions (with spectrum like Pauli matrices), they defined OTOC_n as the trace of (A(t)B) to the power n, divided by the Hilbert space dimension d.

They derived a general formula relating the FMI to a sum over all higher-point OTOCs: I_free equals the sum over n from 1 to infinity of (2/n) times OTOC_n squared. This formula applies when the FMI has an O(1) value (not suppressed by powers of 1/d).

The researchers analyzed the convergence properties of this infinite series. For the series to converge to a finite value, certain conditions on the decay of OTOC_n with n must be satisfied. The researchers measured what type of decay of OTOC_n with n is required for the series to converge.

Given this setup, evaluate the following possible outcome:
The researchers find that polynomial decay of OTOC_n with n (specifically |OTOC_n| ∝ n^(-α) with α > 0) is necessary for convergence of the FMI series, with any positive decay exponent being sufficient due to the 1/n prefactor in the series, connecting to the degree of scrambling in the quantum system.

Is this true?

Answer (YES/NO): NO